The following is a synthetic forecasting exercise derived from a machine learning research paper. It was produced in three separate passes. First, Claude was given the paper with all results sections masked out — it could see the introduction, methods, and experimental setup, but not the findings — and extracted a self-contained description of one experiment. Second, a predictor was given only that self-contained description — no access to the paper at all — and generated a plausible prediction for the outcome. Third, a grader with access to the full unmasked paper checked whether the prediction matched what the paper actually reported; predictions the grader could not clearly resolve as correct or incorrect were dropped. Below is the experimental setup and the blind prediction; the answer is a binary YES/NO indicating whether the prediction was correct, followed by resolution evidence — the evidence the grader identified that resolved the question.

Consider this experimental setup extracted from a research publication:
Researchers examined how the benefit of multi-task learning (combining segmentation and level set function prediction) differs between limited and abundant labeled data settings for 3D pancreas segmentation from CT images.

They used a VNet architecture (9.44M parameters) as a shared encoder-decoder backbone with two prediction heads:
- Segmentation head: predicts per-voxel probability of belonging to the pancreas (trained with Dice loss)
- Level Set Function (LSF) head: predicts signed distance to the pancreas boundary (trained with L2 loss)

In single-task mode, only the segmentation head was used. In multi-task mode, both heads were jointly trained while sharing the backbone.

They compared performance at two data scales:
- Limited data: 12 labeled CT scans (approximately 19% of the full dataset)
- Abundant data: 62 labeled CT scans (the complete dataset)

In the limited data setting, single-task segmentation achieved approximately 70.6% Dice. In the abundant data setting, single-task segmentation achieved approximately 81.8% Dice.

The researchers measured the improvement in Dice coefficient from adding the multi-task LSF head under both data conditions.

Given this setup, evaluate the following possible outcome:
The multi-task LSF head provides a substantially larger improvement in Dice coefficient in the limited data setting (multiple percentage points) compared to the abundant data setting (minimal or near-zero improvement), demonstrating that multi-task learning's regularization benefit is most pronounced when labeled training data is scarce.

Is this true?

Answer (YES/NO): YES